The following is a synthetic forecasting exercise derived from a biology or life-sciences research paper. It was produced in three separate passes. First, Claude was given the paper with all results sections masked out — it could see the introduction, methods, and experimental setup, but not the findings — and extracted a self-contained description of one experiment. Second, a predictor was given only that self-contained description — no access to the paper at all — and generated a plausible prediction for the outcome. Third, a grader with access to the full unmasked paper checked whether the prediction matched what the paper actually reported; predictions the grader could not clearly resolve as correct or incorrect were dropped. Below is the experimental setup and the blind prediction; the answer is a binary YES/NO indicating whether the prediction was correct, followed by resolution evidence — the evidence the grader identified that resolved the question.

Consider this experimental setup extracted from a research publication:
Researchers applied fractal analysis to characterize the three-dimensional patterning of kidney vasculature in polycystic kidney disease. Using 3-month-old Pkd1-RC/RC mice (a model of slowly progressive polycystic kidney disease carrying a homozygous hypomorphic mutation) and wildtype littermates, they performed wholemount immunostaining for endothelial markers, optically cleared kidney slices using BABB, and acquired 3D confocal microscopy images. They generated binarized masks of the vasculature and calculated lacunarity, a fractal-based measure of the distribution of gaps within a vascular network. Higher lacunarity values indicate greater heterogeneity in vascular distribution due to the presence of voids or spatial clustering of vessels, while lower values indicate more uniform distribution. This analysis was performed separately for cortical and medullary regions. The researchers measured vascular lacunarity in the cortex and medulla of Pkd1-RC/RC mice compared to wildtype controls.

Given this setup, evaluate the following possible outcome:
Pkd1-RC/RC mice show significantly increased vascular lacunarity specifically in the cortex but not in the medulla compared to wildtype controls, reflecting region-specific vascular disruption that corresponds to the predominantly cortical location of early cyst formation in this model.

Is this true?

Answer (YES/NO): YES